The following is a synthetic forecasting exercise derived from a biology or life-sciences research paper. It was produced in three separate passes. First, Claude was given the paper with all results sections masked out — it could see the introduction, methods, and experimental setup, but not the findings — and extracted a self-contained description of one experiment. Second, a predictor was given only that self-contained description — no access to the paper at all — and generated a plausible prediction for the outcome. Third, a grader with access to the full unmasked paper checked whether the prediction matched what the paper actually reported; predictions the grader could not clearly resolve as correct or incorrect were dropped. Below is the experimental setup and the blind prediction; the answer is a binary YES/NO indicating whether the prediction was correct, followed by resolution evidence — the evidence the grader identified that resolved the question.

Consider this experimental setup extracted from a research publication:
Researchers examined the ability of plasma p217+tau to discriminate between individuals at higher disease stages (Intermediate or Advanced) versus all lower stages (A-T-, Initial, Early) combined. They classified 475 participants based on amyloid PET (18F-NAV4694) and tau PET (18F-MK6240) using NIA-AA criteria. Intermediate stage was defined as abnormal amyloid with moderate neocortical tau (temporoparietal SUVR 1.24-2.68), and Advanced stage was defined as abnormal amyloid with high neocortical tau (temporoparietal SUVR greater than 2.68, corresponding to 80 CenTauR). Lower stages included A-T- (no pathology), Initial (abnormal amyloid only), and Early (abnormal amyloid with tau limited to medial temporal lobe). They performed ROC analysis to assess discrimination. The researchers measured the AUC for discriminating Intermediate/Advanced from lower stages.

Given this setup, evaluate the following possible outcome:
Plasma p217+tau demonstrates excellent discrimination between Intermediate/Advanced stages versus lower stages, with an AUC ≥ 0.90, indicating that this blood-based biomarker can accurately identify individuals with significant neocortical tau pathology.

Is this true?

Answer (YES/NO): YES